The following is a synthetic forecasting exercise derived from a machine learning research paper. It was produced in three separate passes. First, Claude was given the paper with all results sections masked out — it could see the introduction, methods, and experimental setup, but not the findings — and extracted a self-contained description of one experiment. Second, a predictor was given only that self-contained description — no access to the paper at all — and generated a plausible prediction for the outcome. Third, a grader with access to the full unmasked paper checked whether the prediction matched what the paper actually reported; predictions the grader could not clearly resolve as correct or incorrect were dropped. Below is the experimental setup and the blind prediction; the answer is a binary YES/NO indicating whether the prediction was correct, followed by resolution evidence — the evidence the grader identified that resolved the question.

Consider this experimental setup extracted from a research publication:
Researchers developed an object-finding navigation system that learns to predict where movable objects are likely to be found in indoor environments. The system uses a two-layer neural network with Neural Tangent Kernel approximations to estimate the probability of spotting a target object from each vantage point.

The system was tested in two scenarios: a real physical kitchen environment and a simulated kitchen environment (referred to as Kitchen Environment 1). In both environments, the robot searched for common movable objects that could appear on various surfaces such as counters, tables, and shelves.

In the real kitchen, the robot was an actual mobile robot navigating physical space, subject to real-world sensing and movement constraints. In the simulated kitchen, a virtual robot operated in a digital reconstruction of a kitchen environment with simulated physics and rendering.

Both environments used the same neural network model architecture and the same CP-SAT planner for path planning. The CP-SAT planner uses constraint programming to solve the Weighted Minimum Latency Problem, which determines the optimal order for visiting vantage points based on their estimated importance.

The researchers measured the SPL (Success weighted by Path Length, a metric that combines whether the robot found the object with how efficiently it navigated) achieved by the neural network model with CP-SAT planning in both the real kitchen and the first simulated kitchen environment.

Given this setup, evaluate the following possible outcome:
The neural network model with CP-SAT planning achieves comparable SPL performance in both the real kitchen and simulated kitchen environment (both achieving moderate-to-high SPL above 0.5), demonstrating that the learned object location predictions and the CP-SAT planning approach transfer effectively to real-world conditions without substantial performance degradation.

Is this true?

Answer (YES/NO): NO